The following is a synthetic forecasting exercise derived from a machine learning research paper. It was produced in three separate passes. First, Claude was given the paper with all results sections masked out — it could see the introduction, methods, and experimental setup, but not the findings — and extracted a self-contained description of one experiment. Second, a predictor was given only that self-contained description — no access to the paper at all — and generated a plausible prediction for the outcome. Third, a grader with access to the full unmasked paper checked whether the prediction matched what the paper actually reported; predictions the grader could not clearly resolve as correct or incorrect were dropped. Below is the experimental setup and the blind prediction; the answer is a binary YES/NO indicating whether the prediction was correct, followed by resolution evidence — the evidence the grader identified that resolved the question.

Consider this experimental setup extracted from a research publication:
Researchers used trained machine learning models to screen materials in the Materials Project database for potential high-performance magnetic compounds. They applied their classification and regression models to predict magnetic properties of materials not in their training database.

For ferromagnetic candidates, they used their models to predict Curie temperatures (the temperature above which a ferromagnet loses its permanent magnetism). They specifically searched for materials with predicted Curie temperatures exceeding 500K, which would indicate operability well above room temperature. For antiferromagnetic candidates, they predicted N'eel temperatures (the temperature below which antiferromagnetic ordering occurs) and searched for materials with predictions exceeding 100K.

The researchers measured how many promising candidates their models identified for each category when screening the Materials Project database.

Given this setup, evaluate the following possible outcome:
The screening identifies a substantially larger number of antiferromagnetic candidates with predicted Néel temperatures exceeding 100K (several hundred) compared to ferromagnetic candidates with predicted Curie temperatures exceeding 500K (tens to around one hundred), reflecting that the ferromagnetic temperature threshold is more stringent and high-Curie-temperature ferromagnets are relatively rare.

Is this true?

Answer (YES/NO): NO